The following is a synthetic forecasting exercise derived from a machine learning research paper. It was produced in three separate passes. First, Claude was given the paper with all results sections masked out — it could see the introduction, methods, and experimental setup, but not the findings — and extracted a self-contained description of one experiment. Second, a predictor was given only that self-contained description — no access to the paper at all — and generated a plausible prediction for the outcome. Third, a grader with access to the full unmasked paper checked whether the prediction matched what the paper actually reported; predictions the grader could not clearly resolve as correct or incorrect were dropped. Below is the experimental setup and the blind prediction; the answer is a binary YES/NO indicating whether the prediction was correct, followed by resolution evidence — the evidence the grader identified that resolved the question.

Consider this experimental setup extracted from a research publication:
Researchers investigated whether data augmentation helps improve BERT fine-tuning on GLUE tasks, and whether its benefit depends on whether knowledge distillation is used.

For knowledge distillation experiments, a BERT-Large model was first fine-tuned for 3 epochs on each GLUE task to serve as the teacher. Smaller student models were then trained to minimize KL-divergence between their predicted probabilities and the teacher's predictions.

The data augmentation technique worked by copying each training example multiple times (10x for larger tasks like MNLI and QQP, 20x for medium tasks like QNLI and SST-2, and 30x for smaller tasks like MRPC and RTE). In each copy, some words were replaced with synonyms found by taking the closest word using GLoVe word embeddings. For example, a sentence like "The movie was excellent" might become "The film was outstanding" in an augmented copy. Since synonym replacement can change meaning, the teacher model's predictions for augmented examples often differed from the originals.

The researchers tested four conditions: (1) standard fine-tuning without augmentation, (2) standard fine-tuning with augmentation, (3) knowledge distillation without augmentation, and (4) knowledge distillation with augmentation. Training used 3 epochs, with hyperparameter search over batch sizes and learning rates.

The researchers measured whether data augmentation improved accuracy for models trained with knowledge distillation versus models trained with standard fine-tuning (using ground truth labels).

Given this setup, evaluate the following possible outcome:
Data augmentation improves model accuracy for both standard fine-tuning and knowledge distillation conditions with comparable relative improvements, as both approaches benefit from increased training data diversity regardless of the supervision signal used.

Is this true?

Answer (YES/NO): NO